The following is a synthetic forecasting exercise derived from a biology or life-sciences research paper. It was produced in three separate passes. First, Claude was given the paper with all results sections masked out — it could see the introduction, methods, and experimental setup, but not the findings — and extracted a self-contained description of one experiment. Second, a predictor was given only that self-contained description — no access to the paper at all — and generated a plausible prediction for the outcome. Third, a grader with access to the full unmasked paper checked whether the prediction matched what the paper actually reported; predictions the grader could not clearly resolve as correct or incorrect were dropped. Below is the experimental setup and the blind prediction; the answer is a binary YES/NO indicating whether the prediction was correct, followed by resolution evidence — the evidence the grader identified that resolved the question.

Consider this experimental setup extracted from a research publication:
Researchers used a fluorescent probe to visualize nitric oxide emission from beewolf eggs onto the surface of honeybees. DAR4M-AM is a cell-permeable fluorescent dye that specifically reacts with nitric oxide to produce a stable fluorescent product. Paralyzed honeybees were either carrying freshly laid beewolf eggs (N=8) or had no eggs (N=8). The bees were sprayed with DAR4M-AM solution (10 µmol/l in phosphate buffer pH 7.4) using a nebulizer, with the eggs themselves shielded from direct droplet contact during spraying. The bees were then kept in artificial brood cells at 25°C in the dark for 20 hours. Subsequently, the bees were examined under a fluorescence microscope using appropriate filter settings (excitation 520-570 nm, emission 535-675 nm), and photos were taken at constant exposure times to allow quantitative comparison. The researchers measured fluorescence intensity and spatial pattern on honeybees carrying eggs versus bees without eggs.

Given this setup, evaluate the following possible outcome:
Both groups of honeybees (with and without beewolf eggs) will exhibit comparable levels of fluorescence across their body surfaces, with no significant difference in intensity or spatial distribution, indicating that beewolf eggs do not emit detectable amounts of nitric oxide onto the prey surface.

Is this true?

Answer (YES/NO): NO